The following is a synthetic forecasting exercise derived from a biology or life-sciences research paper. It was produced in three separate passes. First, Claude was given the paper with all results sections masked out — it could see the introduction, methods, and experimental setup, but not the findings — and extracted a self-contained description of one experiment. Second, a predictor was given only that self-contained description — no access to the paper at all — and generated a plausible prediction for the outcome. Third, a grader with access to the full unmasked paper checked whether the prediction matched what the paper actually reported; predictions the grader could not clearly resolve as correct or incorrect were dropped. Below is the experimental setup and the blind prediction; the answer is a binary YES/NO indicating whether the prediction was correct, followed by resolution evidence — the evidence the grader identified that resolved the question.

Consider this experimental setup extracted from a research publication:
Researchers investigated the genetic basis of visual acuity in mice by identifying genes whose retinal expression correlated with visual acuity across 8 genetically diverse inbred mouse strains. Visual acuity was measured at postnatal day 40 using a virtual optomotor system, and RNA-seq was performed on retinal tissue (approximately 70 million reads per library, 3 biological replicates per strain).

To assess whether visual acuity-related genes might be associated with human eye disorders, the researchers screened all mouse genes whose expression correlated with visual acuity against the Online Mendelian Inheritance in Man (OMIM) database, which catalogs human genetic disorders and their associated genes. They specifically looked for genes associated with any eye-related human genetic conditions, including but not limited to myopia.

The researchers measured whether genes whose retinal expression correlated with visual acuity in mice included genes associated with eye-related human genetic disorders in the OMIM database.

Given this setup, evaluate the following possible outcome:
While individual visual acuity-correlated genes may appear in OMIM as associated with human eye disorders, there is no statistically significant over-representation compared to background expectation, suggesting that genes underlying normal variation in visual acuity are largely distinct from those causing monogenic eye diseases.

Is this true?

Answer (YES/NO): NO